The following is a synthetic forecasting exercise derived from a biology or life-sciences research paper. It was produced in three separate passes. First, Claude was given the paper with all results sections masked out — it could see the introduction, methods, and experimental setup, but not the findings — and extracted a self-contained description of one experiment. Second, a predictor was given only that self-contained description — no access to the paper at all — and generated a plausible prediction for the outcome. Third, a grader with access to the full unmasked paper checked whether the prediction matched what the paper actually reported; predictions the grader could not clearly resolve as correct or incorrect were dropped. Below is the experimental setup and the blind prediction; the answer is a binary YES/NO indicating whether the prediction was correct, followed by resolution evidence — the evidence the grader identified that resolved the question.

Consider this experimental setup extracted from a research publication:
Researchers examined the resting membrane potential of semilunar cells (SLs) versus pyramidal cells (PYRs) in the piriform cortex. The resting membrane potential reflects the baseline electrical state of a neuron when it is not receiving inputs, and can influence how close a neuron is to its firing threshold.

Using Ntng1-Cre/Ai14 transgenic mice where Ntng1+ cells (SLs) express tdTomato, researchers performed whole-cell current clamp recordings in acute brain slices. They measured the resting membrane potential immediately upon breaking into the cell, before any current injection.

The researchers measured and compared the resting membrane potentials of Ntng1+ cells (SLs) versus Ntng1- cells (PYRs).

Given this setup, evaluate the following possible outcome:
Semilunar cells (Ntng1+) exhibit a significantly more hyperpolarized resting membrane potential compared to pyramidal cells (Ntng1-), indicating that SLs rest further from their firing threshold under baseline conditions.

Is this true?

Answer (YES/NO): NO